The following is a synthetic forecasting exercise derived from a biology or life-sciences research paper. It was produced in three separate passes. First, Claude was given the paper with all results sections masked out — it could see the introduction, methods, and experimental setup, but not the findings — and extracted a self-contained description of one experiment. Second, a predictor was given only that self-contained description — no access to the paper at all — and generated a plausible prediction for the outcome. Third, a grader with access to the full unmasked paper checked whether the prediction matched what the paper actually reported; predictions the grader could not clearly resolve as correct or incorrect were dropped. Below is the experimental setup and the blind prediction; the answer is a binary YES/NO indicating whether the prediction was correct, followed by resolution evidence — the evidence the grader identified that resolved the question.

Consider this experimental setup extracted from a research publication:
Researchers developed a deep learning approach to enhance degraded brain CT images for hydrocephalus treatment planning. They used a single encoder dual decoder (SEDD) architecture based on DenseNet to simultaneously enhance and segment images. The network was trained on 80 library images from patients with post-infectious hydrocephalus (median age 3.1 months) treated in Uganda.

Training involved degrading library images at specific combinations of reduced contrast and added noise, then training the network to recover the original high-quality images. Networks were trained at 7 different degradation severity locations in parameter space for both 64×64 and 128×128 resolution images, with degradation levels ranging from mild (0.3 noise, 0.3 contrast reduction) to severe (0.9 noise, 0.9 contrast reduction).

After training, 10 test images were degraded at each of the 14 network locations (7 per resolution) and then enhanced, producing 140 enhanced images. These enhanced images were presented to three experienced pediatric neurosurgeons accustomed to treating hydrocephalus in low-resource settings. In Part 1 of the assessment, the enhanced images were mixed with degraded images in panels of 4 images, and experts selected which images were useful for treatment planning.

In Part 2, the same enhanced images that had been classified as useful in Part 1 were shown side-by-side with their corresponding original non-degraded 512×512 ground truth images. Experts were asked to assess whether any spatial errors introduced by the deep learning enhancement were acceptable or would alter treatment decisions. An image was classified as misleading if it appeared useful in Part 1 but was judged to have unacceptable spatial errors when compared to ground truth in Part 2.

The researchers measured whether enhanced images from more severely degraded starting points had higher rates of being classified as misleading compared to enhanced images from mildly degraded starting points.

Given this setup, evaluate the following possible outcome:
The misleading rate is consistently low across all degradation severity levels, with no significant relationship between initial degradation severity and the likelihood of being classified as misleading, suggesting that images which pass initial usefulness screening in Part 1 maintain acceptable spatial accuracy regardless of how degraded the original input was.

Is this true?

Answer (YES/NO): NO